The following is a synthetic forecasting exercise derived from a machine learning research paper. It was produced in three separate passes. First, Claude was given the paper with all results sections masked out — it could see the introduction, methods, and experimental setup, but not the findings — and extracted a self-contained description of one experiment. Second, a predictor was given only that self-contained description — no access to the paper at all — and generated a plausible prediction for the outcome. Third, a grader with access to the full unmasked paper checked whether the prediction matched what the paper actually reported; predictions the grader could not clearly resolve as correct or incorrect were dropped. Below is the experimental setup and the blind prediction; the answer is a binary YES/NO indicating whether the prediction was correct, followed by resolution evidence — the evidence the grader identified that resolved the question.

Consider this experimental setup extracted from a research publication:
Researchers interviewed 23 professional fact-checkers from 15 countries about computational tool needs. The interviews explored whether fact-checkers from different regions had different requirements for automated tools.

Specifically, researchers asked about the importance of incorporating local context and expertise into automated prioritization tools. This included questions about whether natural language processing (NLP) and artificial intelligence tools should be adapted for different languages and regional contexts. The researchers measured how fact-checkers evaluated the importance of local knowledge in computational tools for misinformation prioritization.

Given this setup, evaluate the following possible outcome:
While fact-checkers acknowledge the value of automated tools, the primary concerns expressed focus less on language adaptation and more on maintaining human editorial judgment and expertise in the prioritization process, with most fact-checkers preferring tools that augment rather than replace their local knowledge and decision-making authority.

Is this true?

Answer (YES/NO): YES